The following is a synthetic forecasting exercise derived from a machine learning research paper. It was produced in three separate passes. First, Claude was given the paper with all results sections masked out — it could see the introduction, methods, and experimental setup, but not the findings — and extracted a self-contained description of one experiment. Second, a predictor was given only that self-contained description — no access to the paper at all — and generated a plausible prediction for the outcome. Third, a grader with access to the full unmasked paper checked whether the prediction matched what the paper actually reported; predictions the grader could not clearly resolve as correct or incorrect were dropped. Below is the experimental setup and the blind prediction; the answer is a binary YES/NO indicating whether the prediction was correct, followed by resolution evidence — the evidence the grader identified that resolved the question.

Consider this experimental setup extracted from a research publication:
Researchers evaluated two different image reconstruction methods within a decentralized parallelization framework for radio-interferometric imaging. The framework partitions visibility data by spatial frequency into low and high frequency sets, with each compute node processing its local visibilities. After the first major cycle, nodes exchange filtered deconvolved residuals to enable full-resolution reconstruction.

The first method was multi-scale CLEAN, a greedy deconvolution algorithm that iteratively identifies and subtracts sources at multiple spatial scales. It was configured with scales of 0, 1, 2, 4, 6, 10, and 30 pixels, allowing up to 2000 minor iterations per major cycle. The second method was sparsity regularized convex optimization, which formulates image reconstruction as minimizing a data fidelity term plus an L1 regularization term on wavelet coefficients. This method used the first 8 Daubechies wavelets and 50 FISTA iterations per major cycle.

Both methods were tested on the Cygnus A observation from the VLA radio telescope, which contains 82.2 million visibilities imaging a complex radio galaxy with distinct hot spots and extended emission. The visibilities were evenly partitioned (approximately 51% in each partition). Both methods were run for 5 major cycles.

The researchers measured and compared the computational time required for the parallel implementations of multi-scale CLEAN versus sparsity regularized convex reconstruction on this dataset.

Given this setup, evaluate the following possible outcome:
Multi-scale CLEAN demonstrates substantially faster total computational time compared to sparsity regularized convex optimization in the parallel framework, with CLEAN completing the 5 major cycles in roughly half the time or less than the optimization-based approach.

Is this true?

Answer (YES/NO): NO